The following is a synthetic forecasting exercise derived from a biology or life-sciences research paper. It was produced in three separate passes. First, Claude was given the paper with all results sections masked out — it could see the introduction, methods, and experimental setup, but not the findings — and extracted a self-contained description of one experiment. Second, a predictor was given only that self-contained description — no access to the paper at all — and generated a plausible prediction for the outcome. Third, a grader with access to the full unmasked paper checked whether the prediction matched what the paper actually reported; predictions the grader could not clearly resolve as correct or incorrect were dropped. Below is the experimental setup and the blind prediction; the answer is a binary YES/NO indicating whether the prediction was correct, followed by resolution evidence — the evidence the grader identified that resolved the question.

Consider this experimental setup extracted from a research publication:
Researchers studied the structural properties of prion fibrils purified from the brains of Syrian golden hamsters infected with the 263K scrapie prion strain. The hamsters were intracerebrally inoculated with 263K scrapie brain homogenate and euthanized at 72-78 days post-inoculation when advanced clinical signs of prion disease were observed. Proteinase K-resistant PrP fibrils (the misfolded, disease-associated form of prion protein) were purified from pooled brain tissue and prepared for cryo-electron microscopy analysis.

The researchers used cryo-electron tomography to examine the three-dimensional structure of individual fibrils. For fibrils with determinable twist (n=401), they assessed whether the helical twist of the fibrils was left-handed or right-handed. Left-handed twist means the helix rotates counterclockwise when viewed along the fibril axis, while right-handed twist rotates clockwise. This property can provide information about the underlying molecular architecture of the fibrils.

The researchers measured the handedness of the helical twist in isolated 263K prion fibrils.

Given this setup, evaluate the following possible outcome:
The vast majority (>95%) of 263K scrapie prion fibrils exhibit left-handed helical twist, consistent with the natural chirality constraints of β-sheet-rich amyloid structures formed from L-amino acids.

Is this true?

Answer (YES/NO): YES